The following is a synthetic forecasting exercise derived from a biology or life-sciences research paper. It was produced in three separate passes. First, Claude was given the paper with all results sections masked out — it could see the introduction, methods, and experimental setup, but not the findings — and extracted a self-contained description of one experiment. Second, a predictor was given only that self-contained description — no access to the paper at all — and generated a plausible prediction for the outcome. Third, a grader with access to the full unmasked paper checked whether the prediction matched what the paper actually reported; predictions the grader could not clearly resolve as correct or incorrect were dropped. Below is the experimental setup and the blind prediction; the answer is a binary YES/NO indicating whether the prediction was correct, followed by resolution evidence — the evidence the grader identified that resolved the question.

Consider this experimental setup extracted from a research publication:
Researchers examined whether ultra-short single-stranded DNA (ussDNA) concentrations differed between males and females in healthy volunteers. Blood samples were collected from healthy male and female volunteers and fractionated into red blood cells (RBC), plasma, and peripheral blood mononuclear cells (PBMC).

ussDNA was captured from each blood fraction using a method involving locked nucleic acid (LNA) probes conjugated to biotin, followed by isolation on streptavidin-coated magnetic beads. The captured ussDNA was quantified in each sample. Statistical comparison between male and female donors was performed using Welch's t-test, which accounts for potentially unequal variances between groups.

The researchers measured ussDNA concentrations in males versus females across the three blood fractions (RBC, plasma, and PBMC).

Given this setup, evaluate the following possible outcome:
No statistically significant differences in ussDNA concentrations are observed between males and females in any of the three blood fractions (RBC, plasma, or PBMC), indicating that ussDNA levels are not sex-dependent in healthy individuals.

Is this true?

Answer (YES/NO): NO